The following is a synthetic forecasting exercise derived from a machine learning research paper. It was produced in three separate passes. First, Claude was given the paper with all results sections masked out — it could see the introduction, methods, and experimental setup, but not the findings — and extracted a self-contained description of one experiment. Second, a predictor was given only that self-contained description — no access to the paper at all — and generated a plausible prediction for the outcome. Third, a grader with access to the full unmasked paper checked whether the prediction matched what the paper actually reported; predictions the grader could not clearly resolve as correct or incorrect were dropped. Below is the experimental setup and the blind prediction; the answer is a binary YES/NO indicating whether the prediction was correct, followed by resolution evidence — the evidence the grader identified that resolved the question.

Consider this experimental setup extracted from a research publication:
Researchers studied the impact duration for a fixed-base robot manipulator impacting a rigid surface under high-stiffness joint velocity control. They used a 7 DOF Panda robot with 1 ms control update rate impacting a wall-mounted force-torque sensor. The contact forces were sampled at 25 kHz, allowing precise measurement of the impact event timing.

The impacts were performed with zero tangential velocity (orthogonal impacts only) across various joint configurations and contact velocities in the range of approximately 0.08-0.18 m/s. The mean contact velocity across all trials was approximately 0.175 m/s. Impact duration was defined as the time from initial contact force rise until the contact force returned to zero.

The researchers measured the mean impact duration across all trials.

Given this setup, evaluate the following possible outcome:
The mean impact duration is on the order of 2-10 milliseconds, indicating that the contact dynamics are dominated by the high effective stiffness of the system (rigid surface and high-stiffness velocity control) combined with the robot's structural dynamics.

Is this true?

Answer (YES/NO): NO